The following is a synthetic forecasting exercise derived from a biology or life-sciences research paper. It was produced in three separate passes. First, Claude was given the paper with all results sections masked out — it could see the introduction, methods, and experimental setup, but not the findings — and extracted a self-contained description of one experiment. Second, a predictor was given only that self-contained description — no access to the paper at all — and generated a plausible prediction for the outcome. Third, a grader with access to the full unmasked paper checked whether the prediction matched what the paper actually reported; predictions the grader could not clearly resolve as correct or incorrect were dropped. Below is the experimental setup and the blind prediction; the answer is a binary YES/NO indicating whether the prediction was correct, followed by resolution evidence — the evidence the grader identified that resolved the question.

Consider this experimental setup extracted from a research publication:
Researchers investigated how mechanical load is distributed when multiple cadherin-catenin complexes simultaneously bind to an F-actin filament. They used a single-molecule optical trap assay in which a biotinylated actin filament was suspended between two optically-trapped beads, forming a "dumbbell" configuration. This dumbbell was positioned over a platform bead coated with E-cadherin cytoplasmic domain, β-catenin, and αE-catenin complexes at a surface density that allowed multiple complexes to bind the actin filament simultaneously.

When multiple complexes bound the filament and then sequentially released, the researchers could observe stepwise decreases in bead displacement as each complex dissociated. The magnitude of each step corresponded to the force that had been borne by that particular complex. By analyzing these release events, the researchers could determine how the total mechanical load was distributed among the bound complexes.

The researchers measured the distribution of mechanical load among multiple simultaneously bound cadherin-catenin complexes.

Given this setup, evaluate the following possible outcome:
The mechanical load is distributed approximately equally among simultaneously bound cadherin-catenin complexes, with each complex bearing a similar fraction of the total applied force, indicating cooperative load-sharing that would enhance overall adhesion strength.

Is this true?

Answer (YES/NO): NO